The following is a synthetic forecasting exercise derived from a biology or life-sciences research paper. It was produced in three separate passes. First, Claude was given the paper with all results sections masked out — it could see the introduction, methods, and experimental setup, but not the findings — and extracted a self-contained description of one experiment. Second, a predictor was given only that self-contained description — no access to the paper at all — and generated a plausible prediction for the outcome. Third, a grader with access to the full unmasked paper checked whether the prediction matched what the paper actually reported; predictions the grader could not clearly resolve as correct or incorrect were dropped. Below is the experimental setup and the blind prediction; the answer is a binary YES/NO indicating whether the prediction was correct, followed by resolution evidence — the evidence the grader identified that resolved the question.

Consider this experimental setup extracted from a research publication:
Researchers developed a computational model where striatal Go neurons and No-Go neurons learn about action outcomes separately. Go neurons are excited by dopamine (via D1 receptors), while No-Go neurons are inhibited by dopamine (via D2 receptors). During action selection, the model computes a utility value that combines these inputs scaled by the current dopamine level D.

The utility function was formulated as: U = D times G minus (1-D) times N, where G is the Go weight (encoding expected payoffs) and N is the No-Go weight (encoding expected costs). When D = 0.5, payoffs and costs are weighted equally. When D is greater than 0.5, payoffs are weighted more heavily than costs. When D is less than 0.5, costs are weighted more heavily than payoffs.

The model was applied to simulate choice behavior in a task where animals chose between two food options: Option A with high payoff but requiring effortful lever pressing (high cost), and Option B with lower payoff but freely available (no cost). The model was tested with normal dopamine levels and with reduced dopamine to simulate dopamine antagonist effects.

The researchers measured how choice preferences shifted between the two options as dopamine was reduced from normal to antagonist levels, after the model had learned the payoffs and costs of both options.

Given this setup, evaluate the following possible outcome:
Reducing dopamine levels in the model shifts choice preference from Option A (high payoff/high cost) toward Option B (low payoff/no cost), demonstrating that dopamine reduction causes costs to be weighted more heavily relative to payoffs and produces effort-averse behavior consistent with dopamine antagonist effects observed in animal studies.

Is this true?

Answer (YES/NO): YES